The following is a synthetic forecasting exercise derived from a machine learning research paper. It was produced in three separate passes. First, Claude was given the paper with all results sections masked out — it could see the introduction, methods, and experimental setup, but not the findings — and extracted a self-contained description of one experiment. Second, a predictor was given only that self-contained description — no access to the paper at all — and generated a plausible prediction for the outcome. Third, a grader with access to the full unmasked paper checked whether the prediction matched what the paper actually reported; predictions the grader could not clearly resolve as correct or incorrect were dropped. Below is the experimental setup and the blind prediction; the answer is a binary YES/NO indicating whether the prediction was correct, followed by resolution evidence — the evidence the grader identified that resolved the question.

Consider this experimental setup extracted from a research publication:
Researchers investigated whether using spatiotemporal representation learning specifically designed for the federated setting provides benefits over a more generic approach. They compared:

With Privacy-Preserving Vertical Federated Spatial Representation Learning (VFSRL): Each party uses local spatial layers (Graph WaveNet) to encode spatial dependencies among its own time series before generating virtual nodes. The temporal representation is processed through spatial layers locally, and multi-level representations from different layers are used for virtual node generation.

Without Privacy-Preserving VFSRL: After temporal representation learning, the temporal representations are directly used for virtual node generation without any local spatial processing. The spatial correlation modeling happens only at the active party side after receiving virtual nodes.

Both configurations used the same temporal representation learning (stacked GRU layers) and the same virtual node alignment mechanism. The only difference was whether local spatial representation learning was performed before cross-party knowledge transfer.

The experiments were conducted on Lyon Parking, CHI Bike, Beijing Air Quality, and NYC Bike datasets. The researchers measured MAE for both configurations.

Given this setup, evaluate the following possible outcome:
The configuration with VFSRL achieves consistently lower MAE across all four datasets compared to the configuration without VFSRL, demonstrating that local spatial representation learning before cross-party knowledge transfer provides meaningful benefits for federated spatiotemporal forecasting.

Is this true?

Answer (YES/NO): YES